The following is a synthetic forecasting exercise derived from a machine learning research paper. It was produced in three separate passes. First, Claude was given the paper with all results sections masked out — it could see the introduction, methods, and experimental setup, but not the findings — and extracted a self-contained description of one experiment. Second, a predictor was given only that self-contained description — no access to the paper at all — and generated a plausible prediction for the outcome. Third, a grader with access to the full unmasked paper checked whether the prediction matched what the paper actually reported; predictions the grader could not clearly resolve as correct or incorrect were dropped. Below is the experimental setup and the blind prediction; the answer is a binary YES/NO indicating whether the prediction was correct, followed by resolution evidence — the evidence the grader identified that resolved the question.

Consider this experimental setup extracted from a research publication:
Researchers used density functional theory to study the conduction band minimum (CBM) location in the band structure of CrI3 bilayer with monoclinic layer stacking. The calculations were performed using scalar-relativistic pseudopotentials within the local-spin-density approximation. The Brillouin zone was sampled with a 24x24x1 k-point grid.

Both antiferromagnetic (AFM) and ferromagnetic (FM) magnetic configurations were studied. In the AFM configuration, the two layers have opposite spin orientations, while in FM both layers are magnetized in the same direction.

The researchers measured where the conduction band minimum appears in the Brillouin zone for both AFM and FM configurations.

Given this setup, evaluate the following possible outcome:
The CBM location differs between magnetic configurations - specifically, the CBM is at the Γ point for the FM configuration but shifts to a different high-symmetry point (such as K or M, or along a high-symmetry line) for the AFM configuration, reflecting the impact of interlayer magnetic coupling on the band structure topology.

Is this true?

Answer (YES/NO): NO